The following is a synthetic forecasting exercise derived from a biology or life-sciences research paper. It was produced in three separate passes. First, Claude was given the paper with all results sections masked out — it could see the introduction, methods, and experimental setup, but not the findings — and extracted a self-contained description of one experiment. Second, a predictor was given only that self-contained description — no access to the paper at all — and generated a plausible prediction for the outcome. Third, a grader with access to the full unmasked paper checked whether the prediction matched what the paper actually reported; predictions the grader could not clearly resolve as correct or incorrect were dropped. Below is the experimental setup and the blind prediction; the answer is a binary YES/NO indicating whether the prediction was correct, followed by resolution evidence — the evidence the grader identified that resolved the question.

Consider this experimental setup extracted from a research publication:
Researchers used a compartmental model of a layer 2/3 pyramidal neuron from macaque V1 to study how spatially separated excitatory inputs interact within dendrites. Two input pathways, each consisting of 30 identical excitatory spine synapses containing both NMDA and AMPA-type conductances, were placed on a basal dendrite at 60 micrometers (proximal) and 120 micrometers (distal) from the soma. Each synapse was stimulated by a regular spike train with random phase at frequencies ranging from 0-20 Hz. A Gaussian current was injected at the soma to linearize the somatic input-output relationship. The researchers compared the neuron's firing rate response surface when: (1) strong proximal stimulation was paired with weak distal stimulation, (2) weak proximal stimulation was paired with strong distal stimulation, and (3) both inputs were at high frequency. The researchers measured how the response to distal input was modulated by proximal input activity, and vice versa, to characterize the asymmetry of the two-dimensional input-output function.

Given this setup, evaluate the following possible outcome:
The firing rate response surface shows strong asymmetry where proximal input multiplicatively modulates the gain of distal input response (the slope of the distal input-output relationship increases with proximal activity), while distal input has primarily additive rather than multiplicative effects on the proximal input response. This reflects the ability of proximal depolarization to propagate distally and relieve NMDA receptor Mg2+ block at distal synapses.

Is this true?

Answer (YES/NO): YES